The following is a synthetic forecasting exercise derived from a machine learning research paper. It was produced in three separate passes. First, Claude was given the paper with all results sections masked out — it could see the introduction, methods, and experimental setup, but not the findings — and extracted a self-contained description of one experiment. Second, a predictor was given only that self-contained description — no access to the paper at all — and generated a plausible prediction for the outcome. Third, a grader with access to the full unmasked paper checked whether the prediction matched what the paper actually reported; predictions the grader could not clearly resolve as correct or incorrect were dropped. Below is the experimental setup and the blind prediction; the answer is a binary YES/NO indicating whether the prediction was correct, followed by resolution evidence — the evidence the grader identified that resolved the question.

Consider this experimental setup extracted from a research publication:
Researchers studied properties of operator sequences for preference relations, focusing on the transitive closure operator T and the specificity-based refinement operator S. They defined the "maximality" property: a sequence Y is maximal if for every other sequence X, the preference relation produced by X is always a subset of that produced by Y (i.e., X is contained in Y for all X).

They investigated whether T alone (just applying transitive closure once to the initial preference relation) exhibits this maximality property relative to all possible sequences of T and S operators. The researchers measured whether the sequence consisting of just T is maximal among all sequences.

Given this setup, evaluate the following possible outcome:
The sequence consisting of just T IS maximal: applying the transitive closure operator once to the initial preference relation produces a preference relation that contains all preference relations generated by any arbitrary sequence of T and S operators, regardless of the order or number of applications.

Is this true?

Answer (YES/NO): YES